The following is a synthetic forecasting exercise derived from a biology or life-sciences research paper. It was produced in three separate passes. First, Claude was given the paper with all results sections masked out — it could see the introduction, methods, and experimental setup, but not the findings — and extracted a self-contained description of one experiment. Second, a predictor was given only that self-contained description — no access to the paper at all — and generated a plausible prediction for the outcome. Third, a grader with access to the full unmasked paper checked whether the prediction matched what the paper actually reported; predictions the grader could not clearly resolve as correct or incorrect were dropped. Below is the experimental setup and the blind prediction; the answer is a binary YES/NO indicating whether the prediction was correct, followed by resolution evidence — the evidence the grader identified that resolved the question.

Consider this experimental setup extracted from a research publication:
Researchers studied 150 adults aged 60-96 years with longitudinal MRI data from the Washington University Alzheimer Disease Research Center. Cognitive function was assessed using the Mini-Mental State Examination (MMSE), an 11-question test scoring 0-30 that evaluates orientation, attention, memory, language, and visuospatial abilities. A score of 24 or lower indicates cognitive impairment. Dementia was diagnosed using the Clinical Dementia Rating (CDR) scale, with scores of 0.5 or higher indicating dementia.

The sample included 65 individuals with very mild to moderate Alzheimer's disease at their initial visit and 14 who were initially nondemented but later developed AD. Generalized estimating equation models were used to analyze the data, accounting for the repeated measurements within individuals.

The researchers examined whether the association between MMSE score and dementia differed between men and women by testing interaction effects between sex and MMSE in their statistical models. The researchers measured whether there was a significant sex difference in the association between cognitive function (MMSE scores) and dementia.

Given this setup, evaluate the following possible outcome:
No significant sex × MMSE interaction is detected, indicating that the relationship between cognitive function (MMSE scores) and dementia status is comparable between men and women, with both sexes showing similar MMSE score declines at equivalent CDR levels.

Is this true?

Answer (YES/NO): YES